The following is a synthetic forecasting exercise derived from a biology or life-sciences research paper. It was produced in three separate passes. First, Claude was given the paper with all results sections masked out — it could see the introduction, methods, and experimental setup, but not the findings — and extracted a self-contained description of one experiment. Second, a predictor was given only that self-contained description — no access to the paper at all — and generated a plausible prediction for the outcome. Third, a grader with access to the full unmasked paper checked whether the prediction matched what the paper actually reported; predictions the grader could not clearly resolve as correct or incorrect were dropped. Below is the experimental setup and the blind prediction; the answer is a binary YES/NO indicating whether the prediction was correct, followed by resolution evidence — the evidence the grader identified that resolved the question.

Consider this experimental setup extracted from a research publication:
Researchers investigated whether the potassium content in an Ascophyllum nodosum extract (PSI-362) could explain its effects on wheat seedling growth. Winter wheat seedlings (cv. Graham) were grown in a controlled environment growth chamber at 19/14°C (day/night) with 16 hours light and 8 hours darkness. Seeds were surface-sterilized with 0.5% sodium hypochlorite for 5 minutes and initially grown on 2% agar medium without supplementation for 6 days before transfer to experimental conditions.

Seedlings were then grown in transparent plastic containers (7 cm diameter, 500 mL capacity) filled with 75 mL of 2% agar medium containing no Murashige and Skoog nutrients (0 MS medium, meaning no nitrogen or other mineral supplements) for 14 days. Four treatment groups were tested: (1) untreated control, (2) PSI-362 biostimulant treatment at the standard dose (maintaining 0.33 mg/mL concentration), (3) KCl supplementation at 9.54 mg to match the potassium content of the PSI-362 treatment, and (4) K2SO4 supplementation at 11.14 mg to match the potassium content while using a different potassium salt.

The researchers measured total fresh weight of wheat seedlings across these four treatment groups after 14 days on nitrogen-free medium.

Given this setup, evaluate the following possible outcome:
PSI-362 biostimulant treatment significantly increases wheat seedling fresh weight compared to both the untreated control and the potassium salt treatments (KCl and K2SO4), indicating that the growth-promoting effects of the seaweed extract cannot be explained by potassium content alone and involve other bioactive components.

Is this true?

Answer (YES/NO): YES